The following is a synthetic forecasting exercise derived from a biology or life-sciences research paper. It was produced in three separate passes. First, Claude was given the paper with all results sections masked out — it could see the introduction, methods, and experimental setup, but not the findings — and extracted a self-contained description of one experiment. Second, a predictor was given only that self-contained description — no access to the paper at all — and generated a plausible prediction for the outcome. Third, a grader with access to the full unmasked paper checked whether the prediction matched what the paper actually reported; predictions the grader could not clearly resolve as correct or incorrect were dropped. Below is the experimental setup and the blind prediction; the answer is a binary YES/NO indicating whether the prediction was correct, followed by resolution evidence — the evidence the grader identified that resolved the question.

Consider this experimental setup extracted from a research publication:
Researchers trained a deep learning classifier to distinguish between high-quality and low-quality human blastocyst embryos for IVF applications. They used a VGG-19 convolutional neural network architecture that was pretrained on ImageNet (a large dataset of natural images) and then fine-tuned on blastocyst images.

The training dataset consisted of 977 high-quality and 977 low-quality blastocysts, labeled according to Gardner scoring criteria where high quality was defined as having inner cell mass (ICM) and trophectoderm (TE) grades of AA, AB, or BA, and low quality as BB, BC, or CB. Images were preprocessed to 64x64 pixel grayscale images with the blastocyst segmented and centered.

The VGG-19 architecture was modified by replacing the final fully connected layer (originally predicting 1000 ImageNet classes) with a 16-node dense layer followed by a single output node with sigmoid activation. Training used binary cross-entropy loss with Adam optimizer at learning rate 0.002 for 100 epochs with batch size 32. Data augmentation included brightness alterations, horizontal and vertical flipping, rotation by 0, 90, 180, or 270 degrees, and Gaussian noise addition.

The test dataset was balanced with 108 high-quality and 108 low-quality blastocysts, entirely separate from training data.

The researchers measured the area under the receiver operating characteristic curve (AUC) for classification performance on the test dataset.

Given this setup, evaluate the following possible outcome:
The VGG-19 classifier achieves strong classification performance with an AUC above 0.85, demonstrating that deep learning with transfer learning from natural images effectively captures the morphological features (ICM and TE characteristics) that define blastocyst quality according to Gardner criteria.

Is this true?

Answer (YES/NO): YES